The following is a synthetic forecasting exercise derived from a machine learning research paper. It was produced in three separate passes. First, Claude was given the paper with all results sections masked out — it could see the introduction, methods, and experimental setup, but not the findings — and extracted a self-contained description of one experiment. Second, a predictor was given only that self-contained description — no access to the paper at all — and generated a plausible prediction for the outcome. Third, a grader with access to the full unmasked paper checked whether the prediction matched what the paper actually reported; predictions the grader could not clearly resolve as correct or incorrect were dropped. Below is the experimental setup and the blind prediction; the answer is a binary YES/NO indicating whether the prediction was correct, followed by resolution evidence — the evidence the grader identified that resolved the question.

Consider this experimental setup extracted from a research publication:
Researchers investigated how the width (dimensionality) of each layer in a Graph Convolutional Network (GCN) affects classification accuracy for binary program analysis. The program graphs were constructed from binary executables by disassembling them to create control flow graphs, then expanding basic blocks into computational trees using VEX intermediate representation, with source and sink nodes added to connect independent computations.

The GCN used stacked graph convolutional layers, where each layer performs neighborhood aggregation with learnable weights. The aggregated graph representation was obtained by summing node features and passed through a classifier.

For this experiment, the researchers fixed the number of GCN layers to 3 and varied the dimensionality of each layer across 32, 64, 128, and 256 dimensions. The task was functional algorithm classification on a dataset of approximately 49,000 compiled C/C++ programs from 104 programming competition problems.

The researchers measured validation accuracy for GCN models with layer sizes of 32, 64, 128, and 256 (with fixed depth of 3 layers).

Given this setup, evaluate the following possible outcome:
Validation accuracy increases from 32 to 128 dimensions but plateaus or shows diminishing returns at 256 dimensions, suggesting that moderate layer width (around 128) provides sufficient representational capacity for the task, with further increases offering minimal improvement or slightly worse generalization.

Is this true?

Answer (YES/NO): YES